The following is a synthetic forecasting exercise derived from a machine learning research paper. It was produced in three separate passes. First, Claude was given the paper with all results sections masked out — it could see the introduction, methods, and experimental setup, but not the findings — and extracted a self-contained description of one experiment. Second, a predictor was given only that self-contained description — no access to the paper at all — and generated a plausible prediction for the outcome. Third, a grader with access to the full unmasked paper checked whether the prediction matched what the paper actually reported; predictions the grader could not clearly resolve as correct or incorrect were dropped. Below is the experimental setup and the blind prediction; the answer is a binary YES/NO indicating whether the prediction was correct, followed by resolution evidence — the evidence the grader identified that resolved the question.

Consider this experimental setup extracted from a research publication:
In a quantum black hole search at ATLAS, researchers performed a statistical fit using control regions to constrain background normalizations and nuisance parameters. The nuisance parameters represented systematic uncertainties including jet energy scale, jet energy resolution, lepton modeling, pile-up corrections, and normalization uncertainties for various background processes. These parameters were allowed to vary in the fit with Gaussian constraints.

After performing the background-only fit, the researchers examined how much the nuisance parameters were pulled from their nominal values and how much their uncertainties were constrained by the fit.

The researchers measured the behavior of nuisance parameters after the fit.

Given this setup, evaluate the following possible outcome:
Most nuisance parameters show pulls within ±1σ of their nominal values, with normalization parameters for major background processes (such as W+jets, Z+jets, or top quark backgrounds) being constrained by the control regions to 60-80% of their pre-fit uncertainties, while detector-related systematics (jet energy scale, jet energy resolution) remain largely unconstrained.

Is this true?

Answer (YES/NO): NO